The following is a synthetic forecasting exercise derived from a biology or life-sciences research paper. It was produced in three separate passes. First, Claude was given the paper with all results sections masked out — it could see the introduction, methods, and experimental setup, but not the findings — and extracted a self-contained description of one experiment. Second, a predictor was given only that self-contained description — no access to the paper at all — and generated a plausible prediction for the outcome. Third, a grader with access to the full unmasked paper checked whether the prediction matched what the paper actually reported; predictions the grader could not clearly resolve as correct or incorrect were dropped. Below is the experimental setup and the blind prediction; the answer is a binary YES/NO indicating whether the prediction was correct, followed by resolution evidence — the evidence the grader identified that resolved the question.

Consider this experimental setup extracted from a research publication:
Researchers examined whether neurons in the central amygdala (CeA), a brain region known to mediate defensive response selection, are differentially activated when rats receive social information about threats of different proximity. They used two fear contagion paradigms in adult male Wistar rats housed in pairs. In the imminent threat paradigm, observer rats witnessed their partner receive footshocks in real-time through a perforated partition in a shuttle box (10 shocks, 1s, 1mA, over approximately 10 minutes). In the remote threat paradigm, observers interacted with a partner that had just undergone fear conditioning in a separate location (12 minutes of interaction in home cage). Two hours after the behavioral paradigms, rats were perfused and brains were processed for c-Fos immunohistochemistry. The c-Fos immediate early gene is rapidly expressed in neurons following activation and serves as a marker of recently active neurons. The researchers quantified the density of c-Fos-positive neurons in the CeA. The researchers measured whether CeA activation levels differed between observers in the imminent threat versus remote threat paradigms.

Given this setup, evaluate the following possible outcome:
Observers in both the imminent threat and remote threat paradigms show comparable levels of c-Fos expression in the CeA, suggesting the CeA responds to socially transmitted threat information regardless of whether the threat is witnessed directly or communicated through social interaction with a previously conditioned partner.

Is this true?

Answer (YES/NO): YES